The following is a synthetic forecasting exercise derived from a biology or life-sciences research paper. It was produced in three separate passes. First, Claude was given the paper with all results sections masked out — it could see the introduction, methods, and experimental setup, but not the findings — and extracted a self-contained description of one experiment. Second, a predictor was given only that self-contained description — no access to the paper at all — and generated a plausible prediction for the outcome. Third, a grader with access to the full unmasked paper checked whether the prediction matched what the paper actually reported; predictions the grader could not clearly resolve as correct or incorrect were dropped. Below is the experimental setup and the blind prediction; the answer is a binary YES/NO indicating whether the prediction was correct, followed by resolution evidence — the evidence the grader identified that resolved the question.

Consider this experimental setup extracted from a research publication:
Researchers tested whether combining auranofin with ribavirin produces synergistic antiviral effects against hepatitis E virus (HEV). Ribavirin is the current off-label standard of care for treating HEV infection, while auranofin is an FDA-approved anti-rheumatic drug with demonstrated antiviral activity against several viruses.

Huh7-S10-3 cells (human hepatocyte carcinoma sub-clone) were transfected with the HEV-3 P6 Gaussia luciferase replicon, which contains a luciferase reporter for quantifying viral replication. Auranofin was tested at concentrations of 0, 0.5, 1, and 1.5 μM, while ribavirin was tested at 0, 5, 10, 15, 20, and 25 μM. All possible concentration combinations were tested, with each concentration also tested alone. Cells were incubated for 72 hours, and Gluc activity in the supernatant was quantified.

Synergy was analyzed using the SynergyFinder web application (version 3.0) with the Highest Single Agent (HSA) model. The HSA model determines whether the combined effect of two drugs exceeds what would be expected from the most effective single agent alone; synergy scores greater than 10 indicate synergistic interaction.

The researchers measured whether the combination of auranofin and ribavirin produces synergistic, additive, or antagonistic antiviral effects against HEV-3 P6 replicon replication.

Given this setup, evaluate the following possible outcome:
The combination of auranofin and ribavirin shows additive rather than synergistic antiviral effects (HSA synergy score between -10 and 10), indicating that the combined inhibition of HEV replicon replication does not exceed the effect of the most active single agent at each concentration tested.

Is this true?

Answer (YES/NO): NO